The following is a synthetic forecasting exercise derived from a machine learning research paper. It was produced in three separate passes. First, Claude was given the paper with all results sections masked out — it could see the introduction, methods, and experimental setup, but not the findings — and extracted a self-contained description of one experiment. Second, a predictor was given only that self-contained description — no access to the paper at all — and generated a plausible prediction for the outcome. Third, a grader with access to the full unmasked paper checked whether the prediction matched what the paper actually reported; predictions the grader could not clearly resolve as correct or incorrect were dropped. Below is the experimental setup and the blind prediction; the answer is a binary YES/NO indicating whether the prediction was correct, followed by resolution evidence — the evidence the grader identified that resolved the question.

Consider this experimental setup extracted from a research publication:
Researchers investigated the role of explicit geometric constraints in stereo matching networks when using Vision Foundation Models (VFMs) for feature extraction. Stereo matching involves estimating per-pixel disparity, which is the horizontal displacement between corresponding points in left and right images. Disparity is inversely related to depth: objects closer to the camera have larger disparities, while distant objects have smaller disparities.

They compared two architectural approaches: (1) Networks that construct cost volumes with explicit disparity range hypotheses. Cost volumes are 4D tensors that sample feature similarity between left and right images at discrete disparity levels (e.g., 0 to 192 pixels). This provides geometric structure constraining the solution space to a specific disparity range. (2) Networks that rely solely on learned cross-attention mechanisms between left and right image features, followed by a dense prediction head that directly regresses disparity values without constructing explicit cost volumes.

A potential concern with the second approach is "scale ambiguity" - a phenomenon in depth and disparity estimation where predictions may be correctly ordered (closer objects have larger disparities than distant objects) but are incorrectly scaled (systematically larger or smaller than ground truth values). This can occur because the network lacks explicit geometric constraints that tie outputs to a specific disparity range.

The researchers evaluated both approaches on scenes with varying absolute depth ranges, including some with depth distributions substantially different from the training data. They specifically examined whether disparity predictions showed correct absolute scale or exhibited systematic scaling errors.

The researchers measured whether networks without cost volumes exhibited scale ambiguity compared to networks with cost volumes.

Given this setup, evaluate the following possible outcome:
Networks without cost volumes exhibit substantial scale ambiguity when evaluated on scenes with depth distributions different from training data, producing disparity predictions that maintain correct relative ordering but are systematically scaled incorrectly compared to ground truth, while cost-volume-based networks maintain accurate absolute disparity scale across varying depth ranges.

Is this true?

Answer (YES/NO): YES